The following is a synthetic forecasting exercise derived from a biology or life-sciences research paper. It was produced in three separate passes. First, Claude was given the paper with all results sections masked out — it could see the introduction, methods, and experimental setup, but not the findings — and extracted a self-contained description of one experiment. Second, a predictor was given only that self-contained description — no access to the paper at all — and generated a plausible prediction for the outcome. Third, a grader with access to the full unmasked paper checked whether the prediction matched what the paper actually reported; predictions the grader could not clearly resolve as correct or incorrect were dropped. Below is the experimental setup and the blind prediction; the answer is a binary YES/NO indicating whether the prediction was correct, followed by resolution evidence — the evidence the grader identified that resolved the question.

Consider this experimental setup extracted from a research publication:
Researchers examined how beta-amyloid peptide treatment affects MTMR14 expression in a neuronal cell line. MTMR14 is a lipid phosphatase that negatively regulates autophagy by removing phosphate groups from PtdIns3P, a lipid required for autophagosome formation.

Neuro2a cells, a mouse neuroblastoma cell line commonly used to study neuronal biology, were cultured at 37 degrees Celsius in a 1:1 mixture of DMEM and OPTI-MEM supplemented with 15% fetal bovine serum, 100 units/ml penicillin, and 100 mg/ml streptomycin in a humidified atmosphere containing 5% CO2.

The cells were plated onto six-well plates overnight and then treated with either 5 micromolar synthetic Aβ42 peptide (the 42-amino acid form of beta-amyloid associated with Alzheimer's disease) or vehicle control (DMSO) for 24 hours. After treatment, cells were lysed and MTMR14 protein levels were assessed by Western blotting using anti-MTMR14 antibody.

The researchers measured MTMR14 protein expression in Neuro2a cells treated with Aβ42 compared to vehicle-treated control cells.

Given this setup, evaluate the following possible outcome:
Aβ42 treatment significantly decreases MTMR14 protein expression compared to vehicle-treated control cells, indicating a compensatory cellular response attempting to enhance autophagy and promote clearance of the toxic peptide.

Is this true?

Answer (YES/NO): NO